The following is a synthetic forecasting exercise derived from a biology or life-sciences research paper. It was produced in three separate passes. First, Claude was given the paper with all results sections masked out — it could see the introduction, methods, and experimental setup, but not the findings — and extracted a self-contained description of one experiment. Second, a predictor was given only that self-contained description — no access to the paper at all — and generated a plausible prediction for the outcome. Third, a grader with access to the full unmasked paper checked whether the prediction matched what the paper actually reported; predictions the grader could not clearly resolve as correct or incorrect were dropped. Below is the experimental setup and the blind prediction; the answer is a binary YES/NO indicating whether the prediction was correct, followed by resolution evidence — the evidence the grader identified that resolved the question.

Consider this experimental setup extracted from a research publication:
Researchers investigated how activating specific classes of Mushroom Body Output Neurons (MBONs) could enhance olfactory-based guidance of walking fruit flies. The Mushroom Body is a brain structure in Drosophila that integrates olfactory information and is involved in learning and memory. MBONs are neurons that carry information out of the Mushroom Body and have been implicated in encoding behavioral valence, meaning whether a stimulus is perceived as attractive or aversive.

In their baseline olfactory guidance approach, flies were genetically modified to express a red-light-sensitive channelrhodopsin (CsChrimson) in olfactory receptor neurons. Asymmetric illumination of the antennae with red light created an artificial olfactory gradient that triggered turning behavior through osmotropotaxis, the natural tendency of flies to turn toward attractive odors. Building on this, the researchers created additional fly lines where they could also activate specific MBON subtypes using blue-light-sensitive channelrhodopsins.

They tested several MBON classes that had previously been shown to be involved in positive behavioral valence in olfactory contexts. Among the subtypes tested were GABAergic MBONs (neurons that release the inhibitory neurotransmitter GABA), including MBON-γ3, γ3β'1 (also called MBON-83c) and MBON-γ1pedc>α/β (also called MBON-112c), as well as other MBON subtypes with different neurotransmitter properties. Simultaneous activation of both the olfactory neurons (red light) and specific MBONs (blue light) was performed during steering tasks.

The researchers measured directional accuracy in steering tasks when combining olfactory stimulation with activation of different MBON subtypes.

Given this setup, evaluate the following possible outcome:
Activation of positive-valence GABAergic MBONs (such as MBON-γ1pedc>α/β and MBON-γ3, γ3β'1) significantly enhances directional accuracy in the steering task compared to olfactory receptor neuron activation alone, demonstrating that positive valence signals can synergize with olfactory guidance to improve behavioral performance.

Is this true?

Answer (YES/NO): YES